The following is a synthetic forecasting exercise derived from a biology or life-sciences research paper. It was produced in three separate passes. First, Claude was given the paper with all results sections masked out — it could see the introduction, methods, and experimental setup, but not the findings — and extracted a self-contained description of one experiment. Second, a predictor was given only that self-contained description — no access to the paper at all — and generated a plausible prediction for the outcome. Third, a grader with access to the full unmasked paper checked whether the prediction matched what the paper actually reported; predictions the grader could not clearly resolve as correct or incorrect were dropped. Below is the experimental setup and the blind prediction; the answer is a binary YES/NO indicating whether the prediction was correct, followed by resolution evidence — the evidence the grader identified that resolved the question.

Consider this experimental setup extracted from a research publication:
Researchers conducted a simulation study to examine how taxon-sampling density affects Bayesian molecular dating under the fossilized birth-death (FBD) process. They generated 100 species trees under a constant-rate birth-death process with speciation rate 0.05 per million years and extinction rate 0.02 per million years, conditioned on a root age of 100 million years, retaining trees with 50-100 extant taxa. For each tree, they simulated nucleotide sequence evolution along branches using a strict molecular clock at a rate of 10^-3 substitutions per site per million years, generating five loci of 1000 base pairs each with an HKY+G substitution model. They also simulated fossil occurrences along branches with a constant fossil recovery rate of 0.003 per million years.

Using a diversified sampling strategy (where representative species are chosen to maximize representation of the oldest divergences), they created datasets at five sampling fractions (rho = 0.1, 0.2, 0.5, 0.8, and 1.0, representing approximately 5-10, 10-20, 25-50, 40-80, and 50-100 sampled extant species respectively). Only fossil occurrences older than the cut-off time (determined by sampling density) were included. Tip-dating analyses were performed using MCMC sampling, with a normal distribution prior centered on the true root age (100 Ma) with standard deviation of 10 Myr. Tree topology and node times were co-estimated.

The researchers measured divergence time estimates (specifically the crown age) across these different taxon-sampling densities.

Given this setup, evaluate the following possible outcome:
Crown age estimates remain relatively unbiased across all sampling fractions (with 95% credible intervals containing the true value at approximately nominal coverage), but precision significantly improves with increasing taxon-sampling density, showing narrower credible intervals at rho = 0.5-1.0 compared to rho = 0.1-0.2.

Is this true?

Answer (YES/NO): NO